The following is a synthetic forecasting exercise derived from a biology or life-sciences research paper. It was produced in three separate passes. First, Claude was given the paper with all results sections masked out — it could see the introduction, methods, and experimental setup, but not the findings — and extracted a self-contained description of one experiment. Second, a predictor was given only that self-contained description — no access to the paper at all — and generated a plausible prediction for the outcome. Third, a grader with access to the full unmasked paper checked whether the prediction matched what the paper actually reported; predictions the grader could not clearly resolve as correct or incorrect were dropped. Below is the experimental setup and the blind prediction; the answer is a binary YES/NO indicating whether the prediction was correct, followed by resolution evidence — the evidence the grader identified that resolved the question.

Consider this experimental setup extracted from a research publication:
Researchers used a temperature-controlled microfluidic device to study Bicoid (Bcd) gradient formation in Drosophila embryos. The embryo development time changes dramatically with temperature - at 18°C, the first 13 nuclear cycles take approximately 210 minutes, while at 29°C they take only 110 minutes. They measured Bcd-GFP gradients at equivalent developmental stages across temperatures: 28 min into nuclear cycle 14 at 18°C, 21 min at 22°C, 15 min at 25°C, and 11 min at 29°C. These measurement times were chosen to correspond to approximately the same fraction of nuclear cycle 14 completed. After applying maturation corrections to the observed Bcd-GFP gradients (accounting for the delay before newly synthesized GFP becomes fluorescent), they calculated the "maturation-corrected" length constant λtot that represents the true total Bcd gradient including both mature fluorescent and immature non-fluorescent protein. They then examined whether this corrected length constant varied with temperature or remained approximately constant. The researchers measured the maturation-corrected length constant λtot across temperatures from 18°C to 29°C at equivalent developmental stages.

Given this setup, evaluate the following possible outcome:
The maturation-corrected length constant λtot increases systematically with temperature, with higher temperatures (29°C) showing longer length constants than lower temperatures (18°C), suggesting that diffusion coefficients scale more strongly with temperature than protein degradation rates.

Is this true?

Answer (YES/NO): NO